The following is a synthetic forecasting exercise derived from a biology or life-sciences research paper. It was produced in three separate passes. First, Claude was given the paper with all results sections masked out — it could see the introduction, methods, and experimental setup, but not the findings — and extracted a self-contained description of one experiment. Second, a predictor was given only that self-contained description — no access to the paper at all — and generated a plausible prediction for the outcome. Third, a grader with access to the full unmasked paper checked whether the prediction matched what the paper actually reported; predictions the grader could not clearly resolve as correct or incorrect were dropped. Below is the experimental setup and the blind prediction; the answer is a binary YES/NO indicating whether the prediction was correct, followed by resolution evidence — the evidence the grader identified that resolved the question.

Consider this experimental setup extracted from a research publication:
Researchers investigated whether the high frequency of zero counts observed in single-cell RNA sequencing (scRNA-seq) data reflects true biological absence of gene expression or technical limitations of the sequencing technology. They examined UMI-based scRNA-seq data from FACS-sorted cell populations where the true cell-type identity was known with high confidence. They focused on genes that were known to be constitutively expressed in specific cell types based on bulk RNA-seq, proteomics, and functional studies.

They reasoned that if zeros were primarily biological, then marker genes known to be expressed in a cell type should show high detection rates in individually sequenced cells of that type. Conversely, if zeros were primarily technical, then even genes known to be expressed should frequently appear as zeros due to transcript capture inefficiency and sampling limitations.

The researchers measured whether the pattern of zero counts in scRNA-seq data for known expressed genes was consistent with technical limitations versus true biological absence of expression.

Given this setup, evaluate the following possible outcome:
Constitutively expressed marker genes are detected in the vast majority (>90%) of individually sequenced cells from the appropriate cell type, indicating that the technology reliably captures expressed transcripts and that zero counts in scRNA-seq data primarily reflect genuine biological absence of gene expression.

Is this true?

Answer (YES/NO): NO